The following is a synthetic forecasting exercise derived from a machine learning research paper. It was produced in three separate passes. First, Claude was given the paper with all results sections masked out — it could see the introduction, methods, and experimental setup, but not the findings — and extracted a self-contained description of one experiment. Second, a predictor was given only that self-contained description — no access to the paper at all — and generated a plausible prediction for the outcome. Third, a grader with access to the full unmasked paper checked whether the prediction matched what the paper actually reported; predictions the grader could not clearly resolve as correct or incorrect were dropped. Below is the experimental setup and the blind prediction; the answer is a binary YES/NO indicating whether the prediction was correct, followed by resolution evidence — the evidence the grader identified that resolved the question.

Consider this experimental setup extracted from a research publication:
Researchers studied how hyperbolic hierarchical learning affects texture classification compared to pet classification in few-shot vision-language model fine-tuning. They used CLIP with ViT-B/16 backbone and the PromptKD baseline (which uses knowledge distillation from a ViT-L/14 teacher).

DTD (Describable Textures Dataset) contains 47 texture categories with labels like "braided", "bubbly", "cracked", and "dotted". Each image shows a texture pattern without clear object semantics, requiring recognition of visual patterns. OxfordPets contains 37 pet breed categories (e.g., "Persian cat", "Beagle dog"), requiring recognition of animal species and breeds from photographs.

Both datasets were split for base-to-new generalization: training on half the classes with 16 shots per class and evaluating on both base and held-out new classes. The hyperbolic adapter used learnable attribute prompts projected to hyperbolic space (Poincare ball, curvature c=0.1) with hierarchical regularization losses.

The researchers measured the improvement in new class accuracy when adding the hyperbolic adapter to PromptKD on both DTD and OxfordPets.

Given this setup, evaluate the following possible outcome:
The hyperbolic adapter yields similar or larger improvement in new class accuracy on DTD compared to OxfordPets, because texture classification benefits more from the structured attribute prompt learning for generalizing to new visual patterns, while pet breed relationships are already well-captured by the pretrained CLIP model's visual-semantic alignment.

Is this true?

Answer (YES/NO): YES